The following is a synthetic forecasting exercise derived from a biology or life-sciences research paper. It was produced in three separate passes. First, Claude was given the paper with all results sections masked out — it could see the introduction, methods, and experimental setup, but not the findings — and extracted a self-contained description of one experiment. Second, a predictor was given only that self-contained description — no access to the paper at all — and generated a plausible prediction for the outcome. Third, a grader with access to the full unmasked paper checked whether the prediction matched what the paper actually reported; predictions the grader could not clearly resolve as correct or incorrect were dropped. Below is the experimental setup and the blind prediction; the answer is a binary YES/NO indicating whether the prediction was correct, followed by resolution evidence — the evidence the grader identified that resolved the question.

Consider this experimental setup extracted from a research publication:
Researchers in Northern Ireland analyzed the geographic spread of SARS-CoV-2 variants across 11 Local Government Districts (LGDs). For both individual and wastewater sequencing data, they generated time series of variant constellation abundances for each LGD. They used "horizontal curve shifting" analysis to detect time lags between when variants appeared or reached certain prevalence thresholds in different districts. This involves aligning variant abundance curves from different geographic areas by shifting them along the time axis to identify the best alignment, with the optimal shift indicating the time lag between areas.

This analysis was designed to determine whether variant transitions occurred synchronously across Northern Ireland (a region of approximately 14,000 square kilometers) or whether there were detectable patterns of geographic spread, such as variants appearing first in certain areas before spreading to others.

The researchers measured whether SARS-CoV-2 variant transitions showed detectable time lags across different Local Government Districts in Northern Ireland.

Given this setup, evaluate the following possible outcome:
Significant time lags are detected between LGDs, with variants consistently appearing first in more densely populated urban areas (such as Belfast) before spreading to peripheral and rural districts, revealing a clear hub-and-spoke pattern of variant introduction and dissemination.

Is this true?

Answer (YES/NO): NO